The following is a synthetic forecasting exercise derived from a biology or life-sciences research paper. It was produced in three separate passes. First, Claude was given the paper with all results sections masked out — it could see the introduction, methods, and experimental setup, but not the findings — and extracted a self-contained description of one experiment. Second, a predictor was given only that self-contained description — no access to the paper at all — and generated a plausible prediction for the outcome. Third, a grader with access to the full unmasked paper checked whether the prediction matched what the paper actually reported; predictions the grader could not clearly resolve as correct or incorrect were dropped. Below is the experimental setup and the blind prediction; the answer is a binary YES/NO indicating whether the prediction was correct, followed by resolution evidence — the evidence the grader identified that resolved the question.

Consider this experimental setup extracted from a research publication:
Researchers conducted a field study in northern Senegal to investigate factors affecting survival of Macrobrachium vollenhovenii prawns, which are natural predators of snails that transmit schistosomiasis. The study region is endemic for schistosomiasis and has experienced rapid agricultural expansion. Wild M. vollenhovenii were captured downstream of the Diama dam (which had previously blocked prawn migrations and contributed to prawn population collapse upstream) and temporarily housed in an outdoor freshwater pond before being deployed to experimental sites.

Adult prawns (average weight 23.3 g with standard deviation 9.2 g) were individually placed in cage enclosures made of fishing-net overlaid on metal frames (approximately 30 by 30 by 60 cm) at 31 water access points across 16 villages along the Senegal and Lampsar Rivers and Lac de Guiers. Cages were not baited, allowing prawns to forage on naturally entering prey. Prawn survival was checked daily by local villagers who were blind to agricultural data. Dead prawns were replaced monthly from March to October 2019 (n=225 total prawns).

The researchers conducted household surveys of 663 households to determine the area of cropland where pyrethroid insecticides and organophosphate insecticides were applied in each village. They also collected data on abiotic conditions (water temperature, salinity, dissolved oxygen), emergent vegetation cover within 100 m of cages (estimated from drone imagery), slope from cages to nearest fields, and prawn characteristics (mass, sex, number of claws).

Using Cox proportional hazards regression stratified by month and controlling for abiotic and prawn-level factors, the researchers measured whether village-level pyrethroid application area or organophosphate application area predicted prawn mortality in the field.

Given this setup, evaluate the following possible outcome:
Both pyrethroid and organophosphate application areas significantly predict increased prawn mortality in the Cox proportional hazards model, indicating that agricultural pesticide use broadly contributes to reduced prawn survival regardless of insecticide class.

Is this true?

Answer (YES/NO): NO